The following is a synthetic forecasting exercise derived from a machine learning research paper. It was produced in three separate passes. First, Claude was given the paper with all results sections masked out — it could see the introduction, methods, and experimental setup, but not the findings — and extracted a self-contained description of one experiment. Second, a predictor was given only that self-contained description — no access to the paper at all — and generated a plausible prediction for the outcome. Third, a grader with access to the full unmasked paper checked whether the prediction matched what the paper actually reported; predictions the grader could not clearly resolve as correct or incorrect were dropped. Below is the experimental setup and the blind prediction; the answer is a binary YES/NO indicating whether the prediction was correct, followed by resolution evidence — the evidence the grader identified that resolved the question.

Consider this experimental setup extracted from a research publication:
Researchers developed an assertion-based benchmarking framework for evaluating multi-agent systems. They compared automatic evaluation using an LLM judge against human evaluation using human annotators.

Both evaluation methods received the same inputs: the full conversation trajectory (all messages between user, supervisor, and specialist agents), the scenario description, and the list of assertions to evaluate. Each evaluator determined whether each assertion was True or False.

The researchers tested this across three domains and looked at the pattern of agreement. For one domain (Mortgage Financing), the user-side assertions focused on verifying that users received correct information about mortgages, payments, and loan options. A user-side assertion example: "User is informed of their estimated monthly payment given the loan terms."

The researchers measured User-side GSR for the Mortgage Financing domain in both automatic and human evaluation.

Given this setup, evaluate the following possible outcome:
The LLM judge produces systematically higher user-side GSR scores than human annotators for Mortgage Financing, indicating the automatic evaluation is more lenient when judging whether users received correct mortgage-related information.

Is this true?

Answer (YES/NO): NO